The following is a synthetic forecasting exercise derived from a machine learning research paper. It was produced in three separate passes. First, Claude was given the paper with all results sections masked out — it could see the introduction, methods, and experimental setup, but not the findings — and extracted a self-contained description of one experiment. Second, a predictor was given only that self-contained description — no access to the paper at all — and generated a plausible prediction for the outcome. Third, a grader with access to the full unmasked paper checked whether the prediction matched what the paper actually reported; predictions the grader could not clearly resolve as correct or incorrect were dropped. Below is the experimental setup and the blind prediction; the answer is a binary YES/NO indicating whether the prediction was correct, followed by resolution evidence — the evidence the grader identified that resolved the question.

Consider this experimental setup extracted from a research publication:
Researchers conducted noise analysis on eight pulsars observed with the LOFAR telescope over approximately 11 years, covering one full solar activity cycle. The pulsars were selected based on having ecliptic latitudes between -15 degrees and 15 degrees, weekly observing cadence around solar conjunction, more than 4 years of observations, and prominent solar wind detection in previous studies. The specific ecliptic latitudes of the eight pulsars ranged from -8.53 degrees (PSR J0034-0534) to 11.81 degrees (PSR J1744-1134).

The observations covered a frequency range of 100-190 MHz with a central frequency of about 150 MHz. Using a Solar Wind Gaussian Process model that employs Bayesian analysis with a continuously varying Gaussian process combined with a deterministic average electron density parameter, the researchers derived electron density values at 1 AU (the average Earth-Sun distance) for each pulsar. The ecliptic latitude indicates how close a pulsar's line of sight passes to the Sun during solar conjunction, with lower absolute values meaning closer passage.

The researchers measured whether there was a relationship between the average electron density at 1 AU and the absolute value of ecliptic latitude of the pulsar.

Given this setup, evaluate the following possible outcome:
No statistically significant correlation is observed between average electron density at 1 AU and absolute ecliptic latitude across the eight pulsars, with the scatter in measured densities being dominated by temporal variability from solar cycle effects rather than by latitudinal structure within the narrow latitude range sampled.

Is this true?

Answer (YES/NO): NO